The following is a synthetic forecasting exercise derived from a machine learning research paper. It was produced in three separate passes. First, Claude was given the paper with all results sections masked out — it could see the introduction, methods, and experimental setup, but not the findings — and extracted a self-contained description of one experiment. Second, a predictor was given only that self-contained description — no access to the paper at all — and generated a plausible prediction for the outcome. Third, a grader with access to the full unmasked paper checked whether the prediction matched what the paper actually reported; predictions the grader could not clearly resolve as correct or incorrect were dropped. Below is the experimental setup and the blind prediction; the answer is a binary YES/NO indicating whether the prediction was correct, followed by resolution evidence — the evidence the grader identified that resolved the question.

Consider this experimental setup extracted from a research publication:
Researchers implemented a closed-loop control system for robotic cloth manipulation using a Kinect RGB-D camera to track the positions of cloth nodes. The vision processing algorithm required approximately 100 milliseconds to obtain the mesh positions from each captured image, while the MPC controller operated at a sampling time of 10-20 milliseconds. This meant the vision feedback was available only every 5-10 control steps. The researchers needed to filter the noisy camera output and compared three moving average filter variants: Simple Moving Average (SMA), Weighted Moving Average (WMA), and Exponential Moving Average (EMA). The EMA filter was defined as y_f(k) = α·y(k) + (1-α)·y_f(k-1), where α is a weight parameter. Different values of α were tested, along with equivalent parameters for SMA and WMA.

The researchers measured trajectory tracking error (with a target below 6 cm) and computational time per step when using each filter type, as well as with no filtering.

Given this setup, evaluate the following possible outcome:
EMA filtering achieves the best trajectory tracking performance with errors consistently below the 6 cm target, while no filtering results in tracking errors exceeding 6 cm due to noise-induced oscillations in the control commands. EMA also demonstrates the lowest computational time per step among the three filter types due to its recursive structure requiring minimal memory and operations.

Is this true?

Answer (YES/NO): NO